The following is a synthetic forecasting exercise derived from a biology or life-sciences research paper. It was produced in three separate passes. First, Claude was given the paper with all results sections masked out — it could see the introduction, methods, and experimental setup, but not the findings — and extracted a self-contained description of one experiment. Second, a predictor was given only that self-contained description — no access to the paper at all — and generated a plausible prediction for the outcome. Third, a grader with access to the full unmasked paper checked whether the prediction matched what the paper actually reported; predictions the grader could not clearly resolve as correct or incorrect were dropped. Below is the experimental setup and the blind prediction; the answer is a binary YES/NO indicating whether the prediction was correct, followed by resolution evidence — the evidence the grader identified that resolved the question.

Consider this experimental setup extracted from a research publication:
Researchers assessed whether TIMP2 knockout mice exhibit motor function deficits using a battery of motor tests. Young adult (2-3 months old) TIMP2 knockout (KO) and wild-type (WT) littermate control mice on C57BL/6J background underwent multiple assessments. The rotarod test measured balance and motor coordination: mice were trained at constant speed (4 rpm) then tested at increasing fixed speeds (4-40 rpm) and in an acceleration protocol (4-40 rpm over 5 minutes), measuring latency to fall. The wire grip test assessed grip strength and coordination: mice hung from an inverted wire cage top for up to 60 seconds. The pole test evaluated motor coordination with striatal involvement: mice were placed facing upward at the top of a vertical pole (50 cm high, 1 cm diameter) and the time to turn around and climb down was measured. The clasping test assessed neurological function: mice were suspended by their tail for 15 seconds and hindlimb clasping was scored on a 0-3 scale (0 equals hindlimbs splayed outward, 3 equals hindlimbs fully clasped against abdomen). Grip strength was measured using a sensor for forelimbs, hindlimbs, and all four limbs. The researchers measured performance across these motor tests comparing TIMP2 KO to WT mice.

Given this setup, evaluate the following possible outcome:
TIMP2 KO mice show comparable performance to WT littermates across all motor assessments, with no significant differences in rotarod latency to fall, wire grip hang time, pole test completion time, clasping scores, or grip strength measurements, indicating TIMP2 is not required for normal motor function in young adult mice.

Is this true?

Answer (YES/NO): NO